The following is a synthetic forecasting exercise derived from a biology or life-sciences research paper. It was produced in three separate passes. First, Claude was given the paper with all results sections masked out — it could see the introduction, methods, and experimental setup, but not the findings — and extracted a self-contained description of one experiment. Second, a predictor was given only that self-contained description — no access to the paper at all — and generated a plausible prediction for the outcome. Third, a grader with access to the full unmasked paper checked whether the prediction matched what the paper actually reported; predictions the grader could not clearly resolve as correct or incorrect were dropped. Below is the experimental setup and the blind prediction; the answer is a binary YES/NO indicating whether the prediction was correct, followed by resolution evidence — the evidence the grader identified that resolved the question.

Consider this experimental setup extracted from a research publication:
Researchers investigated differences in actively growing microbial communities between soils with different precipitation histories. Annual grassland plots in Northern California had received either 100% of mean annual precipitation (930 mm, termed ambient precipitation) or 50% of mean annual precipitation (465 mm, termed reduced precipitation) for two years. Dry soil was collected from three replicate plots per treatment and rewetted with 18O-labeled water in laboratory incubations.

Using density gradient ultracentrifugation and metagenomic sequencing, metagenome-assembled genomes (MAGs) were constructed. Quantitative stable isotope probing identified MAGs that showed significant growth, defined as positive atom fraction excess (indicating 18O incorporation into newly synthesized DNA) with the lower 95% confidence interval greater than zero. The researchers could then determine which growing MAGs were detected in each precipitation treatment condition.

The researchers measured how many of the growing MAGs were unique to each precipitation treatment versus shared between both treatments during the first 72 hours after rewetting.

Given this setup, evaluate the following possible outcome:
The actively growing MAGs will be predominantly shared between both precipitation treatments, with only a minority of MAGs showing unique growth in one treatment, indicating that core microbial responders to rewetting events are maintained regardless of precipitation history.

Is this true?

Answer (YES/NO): NO